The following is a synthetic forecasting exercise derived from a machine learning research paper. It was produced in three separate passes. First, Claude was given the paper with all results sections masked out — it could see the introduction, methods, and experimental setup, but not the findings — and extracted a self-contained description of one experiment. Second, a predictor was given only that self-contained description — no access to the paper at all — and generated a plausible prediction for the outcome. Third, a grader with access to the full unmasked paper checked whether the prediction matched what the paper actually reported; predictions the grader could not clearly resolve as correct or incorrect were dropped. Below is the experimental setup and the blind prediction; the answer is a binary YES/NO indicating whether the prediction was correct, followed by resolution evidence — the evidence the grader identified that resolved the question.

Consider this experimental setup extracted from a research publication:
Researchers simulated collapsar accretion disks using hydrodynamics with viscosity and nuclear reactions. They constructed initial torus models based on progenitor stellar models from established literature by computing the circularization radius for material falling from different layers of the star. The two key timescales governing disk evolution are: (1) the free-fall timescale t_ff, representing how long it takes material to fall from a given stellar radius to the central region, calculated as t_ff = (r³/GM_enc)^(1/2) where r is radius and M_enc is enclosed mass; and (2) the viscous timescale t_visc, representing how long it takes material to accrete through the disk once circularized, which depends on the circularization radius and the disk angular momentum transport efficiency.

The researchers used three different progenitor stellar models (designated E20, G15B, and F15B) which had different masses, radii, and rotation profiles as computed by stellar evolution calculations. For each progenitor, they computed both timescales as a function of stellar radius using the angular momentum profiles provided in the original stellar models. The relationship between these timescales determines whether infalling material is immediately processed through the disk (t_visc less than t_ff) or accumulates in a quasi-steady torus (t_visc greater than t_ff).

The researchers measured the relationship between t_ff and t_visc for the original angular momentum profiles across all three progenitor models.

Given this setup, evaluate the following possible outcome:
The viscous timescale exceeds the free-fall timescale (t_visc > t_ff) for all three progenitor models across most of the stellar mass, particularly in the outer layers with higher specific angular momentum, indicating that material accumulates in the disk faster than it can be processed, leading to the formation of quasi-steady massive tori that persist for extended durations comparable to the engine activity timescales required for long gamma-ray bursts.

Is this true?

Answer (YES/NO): NO